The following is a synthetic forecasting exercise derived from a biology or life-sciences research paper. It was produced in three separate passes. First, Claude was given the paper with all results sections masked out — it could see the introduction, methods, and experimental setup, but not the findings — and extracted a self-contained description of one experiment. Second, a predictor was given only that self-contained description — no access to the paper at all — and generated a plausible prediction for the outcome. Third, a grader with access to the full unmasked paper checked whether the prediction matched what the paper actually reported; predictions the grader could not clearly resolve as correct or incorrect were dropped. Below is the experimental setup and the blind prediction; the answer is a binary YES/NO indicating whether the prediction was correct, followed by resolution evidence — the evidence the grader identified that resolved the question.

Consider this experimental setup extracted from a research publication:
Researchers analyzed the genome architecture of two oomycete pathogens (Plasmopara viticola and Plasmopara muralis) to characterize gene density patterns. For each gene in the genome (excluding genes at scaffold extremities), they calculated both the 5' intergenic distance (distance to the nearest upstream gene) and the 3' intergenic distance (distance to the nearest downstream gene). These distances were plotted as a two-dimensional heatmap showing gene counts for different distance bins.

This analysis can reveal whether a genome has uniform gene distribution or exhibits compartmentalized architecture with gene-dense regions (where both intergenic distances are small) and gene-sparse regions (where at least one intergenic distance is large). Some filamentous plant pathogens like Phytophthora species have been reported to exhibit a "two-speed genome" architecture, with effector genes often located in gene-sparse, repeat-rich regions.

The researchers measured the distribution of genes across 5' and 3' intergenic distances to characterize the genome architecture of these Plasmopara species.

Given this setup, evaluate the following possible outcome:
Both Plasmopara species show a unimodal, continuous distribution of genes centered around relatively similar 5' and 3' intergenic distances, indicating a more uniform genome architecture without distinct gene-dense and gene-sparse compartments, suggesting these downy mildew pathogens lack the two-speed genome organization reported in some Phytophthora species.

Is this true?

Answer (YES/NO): NO